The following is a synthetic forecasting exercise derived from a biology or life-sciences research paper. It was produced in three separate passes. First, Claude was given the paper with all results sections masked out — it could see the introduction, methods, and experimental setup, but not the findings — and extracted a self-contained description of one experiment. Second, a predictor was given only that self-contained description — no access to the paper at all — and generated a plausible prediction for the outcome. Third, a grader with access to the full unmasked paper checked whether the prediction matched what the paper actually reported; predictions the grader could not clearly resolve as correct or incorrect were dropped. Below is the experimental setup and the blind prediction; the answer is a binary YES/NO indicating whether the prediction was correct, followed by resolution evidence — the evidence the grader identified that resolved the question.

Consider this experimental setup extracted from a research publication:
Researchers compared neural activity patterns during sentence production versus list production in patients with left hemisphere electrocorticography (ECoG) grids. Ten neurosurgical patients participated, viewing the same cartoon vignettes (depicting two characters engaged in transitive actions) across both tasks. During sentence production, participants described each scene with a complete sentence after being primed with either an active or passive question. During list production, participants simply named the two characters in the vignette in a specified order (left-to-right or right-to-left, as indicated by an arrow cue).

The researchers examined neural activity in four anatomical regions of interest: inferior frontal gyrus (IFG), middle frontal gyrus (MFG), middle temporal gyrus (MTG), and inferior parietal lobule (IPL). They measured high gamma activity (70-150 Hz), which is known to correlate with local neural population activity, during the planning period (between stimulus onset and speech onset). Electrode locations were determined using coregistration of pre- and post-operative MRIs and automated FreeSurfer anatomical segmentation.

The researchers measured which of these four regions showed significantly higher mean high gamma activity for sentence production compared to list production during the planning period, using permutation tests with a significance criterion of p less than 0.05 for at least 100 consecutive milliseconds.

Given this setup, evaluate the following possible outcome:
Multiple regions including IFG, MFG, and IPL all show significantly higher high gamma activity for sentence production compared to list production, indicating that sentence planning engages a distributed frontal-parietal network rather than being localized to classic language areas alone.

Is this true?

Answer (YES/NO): YES